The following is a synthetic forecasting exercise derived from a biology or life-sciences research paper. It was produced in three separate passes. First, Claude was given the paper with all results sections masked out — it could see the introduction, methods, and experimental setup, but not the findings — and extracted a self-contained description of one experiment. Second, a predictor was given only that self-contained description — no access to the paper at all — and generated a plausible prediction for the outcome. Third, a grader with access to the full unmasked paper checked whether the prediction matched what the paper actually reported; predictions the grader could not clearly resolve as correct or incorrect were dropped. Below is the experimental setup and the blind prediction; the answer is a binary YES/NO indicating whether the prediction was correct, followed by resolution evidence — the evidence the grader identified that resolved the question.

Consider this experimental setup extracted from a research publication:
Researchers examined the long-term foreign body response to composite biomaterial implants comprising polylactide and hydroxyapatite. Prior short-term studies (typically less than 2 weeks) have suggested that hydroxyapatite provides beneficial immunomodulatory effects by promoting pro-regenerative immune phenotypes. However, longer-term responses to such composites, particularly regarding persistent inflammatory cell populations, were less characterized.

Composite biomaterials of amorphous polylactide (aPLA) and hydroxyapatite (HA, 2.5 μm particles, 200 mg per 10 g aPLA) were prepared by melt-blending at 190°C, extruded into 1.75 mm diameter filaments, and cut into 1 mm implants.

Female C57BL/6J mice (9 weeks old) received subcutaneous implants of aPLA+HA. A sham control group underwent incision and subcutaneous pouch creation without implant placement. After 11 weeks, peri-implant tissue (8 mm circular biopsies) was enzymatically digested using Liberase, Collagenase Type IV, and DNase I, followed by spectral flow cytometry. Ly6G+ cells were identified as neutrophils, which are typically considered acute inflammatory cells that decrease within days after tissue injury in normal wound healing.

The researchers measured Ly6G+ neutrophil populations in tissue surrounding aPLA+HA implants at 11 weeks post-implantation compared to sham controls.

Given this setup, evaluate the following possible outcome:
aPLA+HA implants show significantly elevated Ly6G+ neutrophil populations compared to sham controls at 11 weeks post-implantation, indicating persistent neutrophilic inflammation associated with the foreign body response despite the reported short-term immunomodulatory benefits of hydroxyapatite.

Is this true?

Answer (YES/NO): YES